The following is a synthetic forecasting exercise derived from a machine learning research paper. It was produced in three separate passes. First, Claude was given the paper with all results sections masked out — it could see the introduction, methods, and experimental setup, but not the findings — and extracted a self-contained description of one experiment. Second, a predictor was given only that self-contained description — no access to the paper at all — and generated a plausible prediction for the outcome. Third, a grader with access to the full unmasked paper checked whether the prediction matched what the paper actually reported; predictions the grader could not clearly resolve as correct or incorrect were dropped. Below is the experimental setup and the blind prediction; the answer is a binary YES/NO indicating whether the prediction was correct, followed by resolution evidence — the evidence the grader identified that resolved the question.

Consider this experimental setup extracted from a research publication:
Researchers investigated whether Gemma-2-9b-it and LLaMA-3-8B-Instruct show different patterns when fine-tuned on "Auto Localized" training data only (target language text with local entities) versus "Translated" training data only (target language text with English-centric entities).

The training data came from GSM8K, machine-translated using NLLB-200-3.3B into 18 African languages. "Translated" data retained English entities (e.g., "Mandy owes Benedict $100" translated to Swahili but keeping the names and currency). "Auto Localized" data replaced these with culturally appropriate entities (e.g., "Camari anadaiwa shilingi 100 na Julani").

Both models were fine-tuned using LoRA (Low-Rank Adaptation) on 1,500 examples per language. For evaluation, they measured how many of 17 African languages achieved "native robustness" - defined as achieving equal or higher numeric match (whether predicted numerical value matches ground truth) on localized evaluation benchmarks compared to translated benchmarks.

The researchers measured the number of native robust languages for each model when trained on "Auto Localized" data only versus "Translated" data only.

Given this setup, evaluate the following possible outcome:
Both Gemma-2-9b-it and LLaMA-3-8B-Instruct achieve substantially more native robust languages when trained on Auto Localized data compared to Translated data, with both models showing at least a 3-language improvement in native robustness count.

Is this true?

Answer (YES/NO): NO